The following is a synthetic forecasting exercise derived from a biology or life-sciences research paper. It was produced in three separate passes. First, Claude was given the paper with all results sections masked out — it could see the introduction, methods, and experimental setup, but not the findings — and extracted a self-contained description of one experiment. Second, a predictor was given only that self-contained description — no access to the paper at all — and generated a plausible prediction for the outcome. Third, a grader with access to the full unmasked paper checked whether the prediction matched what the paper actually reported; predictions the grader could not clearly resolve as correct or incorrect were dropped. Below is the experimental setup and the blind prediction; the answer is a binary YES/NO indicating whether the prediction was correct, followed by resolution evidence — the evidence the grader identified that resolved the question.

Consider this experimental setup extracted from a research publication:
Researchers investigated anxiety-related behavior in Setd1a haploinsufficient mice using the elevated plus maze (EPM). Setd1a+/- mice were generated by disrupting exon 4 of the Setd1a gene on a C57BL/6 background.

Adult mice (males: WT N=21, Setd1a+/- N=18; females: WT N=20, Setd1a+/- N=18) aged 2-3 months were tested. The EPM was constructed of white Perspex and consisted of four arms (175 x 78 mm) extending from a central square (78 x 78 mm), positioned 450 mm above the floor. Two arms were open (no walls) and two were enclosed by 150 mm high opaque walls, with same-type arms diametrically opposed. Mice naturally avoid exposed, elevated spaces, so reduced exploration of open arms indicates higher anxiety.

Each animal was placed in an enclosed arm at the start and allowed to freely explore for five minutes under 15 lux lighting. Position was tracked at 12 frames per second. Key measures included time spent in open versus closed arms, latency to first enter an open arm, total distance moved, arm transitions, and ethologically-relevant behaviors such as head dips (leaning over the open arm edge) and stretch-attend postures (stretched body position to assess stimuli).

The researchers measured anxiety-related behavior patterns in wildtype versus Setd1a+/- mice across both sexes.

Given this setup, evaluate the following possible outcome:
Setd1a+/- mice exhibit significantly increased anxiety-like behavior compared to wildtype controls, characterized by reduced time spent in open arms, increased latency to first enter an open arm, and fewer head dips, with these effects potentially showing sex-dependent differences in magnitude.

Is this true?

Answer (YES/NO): NO